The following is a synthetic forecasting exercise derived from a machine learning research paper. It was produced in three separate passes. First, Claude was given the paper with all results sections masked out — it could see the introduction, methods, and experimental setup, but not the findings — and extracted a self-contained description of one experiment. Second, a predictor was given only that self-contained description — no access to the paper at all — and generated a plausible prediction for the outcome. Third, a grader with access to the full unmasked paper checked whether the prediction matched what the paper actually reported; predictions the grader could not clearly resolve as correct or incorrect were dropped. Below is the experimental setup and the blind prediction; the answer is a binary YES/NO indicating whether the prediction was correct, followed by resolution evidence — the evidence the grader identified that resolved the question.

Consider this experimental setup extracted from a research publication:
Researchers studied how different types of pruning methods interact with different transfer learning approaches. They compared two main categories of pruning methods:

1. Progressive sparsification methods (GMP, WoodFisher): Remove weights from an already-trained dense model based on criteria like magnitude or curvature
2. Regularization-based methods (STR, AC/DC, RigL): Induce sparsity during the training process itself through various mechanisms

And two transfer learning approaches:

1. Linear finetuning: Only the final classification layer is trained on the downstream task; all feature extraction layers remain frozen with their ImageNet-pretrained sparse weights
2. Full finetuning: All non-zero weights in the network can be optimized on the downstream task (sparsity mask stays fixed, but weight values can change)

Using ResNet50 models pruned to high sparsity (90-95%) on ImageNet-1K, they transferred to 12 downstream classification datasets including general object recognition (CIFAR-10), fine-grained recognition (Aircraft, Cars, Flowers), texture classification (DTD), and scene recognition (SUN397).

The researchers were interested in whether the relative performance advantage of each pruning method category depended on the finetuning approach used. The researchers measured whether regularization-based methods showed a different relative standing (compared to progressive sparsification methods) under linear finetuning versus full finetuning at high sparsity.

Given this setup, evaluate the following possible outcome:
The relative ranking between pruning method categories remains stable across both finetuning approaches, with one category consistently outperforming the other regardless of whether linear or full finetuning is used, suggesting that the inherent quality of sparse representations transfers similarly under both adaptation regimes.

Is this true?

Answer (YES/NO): NO